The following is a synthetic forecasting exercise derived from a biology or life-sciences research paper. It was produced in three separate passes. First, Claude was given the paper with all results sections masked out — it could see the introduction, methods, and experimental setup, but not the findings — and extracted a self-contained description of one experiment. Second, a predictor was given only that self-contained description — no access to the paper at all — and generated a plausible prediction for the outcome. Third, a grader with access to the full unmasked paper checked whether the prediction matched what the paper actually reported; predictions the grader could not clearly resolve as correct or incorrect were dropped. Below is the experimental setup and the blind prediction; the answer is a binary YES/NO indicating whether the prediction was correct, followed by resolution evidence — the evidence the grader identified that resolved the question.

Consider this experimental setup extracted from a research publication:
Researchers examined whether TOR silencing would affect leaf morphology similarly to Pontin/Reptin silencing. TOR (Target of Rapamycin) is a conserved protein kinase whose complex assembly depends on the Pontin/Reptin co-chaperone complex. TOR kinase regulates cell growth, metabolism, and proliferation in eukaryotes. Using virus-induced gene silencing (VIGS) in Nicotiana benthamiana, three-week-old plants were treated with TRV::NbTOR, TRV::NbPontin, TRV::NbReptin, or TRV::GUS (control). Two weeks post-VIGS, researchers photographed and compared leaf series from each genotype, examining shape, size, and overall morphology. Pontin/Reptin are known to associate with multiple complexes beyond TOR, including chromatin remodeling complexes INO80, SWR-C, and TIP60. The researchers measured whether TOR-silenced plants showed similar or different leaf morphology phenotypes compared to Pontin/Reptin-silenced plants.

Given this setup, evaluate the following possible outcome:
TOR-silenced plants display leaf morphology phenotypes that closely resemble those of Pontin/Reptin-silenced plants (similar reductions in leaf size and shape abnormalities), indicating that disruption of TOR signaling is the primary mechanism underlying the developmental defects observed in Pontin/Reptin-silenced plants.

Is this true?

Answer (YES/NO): NO